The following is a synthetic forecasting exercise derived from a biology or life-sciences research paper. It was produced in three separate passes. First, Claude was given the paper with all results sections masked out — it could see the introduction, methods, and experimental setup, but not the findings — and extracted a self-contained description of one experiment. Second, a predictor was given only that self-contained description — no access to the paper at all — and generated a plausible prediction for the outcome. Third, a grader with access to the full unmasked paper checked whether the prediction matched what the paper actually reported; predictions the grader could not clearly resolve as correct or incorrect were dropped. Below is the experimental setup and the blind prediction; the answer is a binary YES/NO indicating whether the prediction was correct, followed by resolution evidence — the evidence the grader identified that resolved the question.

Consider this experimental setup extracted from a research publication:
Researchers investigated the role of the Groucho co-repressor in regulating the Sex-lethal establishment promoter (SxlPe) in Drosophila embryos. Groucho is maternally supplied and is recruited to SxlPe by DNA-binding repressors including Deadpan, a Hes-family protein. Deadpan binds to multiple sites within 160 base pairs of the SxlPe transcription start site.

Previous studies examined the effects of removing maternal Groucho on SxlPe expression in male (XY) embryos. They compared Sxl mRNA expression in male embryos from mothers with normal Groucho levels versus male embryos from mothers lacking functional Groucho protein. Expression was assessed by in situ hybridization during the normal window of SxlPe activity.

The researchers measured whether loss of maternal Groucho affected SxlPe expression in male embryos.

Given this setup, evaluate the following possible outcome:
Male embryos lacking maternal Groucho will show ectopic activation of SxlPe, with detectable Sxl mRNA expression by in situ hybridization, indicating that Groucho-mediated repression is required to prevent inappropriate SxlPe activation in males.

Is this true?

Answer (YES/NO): YES